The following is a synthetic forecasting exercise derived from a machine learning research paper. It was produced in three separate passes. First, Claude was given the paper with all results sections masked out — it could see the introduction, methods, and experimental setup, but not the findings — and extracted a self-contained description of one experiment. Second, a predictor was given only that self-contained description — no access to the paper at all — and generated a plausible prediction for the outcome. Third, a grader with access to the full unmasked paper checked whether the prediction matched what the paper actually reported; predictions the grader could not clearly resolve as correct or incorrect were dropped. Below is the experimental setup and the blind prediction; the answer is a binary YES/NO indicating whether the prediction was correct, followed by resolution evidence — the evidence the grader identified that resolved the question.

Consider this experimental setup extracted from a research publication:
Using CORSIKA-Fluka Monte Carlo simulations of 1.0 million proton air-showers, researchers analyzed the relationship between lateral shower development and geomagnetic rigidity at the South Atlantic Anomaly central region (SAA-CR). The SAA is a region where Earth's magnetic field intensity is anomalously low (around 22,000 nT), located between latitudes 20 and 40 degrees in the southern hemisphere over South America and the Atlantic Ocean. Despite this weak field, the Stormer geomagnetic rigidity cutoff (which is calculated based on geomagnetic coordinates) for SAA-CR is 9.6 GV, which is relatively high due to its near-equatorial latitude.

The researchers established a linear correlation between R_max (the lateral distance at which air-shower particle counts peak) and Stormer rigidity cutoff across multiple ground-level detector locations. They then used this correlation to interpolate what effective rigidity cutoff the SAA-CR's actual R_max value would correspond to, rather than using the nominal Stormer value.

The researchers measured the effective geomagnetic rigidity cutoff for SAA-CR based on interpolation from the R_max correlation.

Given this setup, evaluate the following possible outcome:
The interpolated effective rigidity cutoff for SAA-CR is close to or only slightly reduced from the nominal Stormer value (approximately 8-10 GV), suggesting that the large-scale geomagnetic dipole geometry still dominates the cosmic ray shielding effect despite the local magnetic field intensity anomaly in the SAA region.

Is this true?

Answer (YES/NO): NO